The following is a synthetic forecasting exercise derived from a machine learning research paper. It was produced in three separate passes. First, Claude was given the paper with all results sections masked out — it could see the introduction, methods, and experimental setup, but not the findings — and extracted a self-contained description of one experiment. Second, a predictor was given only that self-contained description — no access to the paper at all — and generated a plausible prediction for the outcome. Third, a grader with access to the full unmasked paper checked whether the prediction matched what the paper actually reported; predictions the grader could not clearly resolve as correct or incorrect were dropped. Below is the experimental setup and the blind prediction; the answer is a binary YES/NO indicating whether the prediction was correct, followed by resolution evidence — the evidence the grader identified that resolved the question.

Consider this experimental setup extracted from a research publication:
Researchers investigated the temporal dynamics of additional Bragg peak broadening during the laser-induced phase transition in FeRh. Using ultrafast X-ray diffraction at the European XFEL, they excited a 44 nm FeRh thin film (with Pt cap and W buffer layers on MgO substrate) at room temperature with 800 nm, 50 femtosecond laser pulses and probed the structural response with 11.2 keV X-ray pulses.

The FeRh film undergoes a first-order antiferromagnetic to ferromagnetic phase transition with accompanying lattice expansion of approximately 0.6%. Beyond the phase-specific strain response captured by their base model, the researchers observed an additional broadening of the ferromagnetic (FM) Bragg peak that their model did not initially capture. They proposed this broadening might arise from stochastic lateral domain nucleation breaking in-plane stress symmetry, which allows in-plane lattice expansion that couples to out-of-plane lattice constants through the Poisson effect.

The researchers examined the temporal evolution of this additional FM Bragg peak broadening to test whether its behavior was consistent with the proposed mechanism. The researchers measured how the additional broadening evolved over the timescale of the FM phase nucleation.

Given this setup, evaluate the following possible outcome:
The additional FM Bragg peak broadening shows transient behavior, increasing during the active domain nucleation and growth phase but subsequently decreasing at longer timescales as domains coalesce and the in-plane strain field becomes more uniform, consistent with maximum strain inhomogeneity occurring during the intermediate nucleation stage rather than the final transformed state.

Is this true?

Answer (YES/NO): NO